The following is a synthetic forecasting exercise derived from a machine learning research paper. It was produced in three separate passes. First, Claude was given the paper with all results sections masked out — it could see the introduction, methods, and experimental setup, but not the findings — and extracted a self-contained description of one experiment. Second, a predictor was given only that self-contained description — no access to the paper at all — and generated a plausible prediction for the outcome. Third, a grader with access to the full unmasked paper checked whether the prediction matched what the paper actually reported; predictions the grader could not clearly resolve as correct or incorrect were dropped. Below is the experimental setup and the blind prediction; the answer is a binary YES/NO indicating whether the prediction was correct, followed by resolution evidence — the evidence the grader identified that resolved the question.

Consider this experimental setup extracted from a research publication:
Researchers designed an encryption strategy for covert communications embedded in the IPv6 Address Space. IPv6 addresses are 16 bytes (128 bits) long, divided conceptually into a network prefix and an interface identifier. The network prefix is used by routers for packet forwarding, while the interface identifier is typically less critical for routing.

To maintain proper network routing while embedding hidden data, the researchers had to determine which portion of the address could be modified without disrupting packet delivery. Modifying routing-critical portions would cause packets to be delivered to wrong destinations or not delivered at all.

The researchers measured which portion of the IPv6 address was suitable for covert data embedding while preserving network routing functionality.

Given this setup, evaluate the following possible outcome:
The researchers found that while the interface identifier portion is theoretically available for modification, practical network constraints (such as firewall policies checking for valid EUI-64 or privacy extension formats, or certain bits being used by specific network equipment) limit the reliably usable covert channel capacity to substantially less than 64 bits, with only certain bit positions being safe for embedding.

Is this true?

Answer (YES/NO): NO